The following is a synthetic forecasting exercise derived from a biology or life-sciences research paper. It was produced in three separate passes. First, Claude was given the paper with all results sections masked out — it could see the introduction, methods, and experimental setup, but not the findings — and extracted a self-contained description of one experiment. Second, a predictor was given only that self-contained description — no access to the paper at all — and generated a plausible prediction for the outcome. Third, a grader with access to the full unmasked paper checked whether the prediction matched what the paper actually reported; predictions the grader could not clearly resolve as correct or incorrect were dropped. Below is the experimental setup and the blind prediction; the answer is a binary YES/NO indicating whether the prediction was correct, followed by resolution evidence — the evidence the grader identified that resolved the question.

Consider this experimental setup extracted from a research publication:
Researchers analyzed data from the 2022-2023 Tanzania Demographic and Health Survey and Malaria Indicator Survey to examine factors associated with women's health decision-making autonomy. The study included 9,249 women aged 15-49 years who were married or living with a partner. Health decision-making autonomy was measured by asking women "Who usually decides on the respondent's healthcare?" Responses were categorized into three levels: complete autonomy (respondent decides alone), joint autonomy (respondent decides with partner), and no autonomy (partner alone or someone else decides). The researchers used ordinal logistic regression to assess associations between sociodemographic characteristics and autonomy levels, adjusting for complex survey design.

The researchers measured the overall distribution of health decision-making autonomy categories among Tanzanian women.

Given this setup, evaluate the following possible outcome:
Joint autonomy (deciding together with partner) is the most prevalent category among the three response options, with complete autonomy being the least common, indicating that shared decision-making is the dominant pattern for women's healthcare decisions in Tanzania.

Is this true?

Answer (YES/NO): YES